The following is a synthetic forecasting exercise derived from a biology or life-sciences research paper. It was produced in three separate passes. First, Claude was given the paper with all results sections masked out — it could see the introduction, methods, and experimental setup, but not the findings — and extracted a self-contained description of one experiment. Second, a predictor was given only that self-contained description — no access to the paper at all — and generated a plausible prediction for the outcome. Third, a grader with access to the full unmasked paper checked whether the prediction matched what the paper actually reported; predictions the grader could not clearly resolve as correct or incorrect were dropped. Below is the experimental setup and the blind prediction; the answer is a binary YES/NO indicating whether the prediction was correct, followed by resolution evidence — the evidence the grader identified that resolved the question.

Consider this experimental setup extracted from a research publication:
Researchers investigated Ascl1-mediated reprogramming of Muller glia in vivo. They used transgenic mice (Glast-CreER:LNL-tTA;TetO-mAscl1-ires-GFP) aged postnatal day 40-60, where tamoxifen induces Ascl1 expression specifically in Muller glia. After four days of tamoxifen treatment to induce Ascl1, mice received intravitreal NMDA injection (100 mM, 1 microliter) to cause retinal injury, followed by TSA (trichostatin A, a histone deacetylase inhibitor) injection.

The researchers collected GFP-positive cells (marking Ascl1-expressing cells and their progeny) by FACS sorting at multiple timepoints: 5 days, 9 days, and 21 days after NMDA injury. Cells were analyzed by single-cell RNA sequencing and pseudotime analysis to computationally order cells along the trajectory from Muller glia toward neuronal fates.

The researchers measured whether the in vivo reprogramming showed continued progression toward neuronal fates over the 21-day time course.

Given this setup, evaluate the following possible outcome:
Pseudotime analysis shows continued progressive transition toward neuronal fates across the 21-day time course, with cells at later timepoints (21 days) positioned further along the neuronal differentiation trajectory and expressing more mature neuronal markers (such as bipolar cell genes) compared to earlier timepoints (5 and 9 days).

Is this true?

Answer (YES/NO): YES